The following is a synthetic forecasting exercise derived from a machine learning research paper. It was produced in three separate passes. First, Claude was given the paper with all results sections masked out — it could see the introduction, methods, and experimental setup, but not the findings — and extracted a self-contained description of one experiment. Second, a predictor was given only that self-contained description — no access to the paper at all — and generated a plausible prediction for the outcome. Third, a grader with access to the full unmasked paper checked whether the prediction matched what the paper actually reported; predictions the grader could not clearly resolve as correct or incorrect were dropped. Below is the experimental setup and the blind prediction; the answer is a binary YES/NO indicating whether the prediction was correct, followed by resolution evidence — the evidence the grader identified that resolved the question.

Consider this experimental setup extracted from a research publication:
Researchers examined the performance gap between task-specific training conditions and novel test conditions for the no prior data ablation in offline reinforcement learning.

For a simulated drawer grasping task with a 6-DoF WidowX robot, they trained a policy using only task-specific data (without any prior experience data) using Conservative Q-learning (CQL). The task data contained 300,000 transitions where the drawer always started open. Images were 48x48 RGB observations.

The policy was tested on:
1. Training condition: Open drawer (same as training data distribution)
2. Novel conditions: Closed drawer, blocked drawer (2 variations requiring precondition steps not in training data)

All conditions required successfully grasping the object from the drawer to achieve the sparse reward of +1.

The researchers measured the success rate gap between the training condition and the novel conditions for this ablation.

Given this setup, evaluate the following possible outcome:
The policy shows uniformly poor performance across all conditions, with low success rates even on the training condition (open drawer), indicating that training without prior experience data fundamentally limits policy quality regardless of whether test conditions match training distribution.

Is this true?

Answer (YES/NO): NO